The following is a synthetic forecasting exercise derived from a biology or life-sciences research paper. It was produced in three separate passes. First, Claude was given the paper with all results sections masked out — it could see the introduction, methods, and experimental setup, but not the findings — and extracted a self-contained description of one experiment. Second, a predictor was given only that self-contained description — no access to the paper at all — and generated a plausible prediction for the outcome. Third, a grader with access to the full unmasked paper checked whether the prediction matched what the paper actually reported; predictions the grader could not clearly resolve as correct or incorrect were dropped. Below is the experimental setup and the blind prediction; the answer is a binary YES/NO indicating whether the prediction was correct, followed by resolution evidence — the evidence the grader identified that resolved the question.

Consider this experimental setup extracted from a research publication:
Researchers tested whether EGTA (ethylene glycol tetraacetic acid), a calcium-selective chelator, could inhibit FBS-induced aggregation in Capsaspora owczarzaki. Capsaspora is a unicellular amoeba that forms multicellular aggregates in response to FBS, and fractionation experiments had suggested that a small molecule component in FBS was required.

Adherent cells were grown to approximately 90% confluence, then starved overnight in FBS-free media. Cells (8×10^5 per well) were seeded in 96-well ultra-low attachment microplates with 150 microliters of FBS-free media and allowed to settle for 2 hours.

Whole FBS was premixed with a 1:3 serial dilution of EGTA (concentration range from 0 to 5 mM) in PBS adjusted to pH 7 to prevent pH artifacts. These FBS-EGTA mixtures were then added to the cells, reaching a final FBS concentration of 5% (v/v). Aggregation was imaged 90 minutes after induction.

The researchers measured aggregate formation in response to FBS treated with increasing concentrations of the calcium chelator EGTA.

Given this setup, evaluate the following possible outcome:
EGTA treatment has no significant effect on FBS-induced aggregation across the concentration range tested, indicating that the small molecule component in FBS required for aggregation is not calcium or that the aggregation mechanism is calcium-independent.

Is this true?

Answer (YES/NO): NO